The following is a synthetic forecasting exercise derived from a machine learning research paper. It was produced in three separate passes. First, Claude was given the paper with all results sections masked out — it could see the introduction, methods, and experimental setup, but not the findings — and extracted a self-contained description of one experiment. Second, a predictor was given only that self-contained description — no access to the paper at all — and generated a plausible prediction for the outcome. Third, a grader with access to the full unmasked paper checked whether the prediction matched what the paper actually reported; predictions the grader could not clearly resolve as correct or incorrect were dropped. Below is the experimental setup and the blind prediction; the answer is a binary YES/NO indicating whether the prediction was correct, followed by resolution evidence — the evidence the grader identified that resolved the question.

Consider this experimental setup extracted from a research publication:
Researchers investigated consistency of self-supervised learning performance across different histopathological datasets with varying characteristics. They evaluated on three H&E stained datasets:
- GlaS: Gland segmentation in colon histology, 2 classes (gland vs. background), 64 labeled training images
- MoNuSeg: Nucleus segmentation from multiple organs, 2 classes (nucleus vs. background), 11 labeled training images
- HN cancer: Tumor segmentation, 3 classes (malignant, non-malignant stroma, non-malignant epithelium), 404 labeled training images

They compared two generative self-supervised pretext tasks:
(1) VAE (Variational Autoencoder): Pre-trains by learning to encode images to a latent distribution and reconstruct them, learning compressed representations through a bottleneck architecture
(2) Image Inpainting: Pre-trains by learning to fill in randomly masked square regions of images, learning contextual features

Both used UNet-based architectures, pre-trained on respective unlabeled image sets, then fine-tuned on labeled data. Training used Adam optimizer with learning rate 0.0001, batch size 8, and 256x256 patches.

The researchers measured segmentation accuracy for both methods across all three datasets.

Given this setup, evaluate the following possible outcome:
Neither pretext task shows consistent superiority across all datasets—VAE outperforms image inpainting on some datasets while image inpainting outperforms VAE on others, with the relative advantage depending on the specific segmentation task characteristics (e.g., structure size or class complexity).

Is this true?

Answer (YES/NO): YES